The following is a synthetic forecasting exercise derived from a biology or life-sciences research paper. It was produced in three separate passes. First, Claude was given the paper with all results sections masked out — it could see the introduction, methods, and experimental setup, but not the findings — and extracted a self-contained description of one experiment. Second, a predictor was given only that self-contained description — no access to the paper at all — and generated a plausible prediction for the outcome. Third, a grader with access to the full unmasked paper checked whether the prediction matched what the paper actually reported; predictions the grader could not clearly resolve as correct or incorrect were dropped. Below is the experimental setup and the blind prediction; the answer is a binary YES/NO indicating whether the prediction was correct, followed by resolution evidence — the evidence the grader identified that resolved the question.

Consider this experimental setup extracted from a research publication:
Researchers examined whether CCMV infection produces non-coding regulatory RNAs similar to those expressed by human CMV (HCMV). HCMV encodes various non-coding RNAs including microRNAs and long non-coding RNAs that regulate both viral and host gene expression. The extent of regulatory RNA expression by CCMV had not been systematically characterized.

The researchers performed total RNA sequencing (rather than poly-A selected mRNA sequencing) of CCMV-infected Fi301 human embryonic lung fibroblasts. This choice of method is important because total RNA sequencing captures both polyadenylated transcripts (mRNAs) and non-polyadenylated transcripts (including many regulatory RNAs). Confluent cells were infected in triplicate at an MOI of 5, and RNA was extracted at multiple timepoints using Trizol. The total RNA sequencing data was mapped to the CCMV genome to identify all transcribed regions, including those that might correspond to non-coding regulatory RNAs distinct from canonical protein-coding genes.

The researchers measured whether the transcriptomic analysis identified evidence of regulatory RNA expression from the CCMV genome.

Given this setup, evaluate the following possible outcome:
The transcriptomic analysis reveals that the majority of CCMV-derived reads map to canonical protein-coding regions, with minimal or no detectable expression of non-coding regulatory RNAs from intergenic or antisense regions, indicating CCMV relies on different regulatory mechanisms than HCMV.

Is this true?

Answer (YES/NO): NO